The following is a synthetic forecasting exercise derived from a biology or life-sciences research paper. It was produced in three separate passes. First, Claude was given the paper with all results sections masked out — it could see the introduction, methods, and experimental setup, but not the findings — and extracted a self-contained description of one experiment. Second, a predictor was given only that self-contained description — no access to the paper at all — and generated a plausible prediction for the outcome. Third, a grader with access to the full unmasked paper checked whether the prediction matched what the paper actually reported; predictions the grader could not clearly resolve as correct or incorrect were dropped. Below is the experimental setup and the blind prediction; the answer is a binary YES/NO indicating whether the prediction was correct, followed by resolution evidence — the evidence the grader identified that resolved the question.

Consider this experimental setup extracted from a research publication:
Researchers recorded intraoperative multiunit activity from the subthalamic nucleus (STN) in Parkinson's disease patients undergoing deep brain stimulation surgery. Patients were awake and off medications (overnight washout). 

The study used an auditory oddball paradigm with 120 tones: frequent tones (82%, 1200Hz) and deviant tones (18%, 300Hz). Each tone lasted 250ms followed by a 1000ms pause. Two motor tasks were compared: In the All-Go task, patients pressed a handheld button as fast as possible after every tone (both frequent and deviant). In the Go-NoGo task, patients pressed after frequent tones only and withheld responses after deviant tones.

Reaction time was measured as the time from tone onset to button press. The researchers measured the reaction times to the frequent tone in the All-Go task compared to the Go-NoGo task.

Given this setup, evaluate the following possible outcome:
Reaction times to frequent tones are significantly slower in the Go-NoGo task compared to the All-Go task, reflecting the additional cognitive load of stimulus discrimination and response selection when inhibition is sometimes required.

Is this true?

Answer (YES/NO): YES